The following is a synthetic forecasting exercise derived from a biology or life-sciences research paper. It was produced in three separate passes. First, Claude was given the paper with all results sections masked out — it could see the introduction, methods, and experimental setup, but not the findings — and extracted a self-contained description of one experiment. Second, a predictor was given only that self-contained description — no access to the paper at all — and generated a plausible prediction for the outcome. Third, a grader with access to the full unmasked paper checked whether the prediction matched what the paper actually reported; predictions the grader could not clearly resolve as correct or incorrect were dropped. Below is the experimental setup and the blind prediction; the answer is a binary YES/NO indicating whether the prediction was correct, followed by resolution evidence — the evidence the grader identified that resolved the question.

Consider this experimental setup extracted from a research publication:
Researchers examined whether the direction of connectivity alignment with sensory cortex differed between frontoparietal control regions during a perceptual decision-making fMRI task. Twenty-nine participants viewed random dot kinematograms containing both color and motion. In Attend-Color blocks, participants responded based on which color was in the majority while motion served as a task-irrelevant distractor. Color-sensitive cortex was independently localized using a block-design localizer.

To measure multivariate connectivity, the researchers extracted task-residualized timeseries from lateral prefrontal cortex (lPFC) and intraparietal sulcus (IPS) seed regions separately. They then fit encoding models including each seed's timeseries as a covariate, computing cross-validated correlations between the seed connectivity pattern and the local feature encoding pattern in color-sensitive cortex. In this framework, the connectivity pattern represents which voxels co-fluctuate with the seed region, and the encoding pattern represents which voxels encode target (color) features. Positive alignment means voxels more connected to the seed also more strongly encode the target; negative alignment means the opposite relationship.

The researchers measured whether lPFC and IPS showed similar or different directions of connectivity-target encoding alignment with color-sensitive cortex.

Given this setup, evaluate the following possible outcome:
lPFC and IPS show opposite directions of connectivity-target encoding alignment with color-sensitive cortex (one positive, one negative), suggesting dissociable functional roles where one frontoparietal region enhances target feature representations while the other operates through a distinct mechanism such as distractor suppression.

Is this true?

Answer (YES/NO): NO